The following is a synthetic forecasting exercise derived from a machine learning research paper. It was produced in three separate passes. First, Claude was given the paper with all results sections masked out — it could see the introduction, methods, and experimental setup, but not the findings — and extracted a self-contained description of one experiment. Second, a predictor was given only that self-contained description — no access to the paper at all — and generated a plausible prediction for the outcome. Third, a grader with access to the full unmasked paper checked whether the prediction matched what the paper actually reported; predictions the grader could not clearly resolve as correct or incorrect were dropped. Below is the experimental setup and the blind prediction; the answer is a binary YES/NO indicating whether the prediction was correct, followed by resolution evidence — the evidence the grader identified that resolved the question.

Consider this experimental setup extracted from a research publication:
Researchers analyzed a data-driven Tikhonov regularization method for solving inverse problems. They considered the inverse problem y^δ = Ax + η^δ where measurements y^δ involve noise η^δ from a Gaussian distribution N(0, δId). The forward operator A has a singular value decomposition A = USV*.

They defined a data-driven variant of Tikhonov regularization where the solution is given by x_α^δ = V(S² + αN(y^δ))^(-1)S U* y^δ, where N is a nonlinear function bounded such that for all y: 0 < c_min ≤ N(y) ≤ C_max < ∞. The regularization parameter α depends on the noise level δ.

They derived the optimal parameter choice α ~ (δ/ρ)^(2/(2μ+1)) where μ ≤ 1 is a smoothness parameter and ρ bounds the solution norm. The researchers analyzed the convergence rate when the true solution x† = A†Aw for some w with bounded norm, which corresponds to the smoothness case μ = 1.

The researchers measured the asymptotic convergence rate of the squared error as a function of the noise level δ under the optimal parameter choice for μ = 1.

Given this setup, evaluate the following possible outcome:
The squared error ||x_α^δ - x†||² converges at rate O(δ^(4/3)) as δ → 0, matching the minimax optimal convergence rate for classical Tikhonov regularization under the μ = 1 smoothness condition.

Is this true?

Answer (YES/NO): NO